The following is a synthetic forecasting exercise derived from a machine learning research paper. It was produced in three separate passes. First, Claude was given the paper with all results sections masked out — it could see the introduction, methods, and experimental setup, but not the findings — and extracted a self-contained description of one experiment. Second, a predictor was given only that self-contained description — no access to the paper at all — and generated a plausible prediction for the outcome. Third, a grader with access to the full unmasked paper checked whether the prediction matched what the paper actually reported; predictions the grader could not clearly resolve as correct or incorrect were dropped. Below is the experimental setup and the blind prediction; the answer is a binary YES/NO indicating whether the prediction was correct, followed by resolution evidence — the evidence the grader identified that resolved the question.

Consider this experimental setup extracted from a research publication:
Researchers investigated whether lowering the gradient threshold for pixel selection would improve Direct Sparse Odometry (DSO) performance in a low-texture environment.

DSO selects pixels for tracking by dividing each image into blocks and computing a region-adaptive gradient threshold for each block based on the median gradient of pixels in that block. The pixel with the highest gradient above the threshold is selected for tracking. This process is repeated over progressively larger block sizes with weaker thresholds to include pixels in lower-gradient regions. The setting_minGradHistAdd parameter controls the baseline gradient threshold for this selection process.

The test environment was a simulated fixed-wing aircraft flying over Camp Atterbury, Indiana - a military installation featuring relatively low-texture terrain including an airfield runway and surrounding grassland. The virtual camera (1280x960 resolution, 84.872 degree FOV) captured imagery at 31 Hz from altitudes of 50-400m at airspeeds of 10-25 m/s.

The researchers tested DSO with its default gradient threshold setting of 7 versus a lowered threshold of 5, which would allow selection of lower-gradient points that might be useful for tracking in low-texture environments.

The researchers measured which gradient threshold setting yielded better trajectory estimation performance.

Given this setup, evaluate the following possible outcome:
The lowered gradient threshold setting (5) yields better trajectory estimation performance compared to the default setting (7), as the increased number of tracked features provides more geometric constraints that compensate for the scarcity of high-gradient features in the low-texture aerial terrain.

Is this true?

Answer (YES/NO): NO